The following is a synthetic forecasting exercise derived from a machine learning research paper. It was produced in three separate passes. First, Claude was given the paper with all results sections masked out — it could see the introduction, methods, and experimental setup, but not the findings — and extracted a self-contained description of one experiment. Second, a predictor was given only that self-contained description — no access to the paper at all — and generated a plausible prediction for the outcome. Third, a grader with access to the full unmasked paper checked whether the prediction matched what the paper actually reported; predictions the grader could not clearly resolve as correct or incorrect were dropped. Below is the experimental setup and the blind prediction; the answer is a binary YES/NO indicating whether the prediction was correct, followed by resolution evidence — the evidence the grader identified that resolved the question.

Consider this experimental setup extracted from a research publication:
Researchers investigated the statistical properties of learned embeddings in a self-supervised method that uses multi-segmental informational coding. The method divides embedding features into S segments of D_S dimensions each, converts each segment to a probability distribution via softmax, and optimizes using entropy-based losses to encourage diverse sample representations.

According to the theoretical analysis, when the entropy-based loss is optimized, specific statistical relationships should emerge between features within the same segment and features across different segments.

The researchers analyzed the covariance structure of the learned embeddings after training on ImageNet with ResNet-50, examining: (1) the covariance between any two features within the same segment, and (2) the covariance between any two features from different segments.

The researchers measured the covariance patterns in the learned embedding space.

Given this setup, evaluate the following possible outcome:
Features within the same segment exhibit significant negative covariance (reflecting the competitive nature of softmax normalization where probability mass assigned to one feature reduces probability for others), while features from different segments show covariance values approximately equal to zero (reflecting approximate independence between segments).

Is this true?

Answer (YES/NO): YES